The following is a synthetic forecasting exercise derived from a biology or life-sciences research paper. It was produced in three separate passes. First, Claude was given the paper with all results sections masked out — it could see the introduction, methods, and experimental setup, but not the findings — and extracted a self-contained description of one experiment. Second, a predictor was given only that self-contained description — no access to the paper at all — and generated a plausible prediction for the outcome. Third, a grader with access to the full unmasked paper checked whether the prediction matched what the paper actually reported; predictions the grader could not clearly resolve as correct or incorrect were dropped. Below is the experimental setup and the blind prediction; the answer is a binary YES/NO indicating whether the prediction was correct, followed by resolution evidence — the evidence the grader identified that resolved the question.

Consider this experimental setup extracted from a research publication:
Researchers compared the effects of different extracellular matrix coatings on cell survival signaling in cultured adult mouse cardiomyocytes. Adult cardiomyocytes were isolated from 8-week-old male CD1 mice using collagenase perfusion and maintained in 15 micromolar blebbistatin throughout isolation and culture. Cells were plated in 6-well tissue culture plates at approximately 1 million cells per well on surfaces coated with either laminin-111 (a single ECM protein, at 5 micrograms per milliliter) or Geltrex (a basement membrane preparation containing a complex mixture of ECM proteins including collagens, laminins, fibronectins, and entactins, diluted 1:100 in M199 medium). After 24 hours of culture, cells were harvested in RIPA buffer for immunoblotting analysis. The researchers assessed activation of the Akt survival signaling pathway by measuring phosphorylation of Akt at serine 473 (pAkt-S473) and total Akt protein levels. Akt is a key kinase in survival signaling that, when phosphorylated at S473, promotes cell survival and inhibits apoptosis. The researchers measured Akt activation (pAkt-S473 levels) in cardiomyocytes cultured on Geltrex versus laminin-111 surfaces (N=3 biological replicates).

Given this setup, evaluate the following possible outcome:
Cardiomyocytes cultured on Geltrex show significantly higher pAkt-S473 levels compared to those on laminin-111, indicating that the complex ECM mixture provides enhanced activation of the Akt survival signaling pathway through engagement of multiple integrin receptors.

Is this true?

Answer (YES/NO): NO